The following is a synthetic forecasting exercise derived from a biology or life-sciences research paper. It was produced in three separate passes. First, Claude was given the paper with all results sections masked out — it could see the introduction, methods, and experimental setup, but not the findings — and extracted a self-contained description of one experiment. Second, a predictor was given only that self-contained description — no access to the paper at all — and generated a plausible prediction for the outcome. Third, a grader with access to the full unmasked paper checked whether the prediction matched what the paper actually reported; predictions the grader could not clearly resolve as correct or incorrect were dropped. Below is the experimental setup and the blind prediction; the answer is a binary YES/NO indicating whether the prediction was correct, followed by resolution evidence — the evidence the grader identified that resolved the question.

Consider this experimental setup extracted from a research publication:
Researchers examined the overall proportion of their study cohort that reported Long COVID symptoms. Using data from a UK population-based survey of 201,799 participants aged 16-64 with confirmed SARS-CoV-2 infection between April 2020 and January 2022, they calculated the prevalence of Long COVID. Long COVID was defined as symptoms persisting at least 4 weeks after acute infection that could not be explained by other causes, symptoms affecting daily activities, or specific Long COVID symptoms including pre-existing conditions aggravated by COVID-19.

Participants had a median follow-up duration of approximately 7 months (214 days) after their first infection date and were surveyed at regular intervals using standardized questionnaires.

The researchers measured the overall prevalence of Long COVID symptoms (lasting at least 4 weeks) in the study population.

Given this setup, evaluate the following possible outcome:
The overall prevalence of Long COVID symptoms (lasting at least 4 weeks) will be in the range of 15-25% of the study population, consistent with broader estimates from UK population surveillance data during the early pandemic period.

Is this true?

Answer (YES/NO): NO